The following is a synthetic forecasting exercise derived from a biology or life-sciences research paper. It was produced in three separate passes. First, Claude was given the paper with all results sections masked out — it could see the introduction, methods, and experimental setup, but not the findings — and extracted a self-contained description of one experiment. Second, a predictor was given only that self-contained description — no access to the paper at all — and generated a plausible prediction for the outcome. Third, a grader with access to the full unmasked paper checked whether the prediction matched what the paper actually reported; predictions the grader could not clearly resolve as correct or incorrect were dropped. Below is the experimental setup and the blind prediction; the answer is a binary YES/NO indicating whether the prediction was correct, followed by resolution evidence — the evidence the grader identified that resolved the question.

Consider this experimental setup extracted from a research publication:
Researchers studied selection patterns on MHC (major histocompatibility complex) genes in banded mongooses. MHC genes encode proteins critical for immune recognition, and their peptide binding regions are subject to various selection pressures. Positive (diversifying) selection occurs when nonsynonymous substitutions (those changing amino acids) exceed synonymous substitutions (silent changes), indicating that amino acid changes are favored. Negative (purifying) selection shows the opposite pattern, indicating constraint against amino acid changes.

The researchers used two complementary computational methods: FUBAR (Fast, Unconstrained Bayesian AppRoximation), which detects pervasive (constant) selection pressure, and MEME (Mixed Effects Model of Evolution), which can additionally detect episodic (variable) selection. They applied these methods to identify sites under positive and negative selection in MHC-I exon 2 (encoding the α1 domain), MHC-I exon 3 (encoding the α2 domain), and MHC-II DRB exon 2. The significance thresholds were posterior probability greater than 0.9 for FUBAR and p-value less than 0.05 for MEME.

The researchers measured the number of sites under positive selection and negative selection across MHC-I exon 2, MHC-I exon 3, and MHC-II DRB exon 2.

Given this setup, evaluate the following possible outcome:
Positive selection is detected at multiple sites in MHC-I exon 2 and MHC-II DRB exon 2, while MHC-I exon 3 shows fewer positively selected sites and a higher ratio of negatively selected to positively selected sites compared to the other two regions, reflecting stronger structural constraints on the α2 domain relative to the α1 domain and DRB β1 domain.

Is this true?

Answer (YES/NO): NO